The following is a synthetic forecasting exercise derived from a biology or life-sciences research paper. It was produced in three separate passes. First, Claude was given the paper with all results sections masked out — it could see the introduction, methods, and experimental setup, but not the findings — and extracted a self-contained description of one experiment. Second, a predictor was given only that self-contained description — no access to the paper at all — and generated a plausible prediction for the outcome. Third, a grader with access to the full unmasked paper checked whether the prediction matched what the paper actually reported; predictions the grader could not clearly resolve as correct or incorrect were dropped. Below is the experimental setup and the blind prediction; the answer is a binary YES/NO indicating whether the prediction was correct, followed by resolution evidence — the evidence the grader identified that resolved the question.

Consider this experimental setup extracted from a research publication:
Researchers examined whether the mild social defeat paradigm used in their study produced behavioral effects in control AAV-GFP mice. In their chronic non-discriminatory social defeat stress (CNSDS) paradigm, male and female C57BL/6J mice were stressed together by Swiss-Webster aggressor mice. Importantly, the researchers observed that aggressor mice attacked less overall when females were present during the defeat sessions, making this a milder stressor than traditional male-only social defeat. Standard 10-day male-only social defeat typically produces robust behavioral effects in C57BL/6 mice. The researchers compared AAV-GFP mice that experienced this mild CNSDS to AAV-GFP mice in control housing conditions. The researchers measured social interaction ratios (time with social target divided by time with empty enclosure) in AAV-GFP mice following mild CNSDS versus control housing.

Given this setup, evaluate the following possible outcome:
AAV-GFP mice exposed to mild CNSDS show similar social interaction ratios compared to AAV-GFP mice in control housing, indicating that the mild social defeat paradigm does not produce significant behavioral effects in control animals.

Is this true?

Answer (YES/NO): YES